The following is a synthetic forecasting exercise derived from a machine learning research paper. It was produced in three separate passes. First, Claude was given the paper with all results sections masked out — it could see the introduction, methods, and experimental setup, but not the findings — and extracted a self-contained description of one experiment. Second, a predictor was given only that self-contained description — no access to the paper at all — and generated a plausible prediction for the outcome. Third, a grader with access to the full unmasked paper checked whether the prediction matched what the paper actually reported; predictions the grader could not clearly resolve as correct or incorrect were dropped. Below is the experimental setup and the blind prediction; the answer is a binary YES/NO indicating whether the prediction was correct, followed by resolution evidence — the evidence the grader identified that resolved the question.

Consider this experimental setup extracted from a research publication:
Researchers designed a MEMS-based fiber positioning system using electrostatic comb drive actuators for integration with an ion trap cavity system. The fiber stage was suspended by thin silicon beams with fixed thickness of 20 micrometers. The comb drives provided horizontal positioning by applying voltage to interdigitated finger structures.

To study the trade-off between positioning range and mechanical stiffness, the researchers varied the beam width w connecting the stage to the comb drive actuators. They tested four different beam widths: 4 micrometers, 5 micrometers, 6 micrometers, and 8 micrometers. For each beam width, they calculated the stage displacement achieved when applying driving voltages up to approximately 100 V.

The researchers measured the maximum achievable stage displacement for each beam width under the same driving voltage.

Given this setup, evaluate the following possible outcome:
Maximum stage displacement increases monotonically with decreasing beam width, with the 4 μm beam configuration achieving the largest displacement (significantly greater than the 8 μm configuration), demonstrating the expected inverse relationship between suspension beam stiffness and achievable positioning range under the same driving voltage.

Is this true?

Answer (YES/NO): YES